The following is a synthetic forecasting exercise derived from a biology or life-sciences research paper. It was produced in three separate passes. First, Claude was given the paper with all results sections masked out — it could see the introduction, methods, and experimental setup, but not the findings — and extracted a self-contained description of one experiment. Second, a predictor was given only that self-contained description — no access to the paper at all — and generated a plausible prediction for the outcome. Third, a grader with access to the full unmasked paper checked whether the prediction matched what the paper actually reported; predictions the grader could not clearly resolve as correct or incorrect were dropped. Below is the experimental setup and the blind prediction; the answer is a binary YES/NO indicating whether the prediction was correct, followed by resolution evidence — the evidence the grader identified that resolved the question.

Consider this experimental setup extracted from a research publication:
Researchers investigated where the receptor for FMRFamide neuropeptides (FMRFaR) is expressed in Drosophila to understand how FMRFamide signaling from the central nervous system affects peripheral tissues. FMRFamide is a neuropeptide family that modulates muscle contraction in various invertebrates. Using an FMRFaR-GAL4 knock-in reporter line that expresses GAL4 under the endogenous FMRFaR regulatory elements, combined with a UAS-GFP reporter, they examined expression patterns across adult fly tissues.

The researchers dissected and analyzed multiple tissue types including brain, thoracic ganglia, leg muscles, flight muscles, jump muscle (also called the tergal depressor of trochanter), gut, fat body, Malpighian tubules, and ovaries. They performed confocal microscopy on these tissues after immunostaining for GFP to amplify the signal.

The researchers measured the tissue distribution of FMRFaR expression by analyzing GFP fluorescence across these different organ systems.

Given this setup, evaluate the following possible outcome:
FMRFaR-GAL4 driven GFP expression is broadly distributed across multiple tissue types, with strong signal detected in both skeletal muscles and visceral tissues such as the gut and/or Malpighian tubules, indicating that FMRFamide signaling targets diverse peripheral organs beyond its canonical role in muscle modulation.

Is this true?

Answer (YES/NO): NO